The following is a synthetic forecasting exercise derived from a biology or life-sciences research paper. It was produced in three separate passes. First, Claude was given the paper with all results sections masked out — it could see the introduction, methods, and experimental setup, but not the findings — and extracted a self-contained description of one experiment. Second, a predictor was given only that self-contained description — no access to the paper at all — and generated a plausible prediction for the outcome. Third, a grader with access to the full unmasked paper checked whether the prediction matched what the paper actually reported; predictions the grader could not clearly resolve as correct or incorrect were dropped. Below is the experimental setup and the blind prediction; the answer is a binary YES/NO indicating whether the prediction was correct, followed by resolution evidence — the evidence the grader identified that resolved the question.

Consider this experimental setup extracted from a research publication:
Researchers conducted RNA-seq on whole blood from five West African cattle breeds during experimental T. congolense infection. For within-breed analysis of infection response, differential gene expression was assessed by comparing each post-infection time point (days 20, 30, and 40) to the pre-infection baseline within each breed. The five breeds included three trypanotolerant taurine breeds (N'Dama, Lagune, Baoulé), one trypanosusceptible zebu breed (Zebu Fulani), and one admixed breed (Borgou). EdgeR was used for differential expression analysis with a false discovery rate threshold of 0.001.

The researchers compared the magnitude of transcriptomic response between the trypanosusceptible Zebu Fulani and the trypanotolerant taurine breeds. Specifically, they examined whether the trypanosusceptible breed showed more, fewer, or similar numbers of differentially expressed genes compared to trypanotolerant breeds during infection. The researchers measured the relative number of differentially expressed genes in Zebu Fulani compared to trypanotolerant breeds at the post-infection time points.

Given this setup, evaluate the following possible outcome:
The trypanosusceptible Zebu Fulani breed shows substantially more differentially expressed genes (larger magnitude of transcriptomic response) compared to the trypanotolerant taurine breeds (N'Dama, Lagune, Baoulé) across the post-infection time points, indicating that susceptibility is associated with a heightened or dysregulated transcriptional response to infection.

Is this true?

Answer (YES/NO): NO